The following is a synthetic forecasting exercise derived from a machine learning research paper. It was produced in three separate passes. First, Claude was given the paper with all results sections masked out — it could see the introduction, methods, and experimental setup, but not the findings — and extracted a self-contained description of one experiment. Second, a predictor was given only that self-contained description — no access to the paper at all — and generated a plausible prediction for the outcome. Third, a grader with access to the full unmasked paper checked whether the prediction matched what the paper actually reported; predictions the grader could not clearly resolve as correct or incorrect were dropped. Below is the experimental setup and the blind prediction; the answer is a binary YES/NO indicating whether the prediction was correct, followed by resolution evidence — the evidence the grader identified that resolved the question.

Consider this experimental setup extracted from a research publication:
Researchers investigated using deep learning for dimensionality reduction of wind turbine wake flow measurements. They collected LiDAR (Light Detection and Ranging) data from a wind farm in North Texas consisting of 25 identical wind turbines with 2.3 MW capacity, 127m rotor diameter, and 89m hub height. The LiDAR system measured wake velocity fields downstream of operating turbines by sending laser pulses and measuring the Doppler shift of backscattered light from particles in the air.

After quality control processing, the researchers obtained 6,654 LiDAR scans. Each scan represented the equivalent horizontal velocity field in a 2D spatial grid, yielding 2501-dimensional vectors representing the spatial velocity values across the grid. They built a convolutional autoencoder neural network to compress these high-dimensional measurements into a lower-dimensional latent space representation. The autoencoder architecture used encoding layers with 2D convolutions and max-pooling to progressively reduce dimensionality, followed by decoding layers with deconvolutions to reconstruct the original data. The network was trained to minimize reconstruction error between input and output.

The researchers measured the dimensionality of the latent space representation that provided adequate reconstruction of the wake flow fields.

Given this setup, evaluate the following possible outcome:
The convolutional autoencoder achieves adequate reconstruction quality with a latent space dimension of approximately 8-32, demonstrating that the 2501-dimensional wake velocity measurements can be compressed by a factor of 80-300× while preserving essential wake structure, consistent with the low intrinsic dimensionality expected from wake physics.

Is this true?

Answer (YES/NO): NO